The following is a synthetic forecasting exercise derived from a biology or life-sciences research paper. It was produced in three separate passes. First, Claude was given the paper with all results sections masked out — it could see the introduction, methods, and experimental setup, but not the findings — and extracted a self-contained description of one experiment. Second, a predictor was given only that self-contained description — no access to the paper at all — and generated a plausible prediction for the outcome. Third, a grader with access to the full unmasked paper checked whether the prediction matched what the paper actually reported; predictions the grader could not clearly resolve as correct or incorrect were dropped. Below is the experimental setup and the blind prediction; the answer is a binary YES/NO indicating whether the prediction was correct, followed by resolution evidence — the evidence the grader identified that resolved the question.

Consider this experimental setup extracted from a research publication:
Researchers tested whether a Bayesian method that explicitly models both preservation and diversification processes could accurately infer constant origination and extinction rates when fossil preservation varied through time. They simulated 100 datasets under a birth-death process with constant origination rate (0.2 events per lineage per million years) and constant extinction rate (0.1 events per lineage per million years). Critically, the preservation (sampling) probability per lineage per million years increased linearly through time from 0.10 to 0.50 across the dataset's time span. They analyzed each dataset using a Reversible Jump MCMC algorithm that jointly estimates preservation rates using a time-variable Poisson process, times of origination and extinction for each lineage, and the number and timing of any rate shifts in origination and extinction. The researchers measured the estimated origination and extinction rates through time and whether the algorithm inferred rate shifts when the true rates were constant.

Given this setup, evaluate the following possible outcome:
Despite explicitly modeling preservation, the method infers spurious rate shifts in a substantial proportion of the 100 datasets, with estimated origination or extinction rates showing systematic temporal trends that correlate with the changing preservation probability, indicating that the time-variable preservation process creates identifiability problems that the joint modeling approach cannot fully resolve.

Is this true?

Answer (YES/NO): NO